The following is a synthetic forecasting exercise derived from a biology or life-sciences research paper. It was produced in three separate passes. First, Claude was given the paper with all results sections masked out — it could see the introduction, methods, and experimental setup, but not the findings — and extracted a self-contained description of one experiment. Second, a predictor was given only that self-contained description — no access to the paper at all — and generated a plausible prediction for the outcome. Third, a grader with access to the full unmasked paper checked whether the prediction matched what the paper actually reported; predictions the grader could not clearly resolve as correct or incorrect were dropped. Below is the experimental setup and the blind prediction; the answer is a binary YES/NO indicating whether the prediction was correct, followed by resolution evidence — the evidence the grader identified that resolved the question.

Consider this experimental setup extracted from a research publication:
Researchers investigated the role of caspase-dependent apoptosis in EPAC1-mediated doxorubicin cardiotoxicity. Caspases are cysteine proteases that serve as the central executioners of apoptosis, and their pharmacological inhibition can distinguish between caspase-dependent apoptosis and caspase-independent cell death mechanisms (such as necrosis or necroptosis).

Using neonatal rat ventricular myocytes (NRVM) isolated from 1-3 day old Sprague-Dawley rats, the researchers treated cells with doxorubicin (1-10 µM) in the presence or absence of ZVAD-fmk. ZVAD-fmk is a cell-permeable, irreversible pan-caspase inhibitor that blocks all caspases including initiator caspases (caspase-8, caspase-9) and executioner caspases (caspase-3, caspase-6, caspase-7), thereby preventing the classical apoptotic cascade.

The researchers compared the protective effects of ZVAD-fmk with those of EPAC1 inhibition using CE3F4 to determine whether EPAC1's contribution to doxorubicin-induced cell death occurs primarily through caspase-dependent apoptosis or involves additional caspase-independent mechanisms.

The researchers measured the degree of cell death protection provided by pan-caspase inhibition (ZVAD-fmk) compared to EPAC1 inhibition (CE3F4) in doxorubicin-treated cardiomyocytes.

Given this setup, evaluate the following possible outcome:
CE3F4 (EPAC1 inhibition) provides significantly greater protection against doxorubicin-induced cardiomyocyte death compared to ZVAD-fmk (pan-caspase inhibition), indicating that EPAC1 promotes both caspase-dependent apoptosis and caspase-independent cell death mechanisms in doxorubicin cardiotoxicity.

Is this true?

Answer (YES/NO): NO